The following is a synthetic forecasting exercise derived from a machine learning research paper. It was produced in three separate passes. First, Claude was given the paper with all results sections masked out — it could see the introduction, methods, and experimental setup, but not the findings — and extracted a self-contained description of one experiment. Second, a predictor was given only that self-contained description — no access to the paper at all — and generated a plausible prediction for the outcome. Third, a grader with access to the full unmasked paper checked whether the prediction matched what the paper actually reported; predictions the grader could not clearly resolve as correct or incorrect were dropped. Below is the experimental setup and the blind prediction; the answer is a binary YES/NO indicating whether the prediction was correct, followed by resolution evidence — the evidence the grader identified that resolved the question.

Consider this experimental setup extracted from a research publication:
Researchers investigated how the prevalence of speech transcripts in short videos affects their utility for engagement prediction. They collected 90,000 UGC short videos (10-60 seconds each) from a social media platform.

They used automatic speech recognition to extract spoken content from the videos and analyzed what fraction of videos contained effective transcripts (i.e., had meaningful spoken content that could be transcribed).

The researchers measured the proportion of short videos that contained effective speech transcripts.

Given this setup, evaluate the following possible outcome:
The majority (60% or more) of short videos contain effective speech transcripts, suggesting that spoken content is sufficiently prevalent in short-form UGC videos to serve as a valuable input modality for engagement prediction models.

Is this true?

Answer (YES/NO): NO